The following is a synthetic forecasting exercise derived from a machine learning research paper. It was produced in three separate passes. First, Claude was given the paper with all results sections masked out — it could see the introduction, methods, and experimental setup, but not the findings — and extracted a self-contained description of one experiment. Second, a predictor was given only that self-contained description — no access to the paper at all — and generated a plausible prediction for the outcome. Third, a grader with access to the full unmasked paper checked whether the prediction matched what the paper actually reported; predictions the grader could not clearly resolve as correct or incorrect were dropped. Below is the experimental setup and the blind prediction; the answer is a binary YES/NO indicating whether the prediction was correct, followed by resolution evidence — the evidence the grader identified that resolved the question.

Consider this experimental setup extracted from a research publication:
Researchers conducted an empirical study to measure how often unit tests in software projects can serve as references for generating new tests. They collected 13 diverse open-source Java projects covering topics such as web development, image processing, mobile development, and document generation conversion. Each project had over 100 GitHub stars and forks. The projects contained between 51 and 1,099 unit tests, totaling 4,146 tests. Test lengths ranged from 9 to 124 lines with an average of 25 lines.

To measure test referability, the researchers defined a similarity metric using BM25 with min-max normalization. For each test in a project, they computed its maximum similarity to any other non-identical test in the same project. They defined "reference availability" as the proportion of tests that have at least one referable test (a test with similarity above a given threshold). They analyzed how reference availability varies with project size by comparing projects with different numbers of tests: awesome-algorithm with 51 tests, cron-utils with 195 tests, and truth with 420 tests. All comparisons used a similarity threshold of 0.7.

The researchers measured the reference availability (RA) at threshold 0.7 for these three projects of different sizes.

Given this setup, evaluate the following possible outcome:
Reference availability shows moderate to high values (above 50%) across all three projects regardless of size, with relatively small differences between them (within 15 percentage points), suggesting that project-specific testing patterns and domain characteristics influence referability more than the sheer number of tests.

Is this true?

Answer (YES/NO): NO